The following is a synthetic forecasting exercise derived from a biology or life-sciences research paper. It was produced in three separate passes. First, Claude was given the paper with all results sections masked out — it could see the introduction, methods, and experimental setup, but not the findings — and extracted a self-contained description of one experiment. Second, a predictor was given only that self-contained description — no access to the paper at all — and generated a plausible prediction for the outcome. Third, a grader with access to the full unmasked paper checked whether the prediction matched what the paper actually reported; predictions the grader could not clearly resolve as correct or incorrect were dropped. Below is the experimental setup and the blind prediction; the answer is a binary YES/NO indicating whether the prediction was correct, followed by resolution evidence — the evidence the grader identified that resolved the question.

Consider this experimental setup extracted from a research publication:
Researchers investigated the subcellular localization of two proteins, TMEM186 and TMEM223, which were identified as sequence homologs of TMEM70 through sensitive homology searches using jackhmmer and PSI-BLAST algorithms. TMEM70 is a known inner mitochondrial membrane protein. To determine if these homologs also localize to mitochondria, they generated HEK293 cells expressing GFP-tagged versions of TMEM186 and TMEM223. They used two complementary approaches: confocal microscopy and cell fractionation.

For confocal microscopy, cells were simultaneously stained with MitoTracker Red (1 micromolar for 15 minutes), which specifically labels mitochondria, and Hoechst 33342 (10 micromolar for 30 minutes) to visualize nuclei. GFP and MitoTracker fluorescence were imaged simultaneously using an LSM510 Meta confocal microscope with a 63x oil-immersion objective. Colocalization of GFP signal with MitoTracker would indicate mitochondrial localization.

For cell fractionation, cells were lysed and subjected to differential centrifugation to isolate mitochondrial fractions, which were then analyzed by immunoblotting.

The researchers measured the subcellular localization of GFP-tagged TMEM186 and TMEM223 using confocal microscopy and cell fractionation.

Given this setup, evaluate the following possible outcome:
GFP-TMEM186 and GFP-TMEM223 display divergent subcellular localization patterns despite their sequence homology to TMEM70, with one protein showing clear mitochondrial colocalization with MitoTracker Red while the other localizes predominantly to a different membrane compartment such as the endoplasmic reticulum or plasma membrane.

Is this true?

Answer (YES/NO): NO